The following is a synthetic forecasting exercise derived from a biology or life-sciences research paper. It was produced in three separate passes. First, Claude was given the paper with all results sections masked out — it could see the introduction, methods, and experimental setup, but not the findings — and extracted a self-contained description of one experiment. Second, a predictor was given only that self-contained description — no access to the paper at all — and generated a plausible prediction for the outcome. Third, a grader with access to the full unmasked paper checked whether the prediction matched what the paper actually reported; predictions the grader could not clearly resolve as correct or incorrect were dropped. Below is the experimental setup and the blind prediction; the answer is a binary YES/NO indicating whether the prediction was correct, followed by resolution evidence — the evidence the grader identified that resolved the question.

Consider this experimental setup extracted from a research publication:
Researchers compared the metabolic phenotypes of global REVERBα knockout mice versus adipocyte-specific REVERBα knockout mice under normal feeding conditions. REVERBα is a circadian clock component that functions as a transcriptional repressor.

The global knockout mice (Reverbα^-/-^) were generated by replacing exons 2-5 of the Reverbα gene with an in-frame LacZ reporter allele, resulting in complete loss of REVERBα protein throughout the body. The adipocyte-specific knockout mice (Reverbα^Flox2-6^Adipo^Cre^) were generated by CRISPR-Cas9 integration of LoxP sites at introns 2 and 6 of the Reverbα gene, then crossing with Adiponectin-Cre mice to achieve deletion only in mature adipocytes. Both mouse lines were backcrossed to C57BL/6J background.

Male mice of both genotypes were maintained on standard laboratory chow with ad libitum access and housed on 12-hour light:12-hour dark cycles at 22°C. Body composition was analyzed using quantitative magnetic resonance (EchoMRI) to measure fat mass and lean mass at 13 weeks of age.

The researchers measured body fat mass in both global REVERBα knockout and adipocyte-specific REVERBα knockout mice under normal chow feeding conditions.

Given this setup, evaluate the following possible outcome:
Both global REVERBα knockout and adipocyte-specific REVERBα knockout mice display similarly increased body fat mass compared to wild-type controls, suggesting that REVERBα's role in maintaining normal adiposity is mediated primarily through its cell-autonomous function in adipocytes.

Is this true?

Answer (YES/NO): NO